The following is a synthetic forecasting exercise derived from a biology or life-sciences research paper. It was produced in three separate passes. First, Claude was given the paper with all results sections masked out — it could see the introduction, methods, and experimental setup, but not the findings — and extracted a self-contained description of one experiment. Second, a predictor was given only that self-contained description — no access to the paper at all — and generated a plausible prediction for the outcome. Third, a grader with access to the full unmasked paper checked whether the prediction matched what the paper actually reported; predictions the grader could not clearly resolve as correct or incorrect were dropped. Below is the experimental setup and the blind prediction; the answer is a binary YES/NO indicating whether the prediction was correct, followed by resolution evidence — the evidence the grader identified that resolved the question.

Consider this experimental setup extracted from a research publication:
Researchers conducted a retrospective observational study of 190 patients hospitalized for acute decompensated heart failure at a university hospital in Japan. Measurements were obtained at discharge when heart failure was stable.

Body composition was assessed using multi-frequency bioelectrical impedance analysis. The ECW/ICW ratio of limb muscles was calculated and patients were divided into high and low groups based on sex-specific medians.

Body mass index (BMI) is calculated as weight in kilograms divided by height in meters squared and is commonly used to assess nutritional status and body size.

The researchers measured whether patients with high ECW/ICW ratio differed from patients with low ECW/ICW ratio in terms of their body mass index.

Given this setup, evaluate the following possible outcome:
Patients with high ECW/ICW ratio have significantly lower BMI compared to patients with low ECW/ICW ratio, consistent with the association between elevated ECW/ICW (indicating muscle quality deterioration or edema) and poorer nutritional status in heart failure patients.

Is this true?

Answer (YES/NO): YES